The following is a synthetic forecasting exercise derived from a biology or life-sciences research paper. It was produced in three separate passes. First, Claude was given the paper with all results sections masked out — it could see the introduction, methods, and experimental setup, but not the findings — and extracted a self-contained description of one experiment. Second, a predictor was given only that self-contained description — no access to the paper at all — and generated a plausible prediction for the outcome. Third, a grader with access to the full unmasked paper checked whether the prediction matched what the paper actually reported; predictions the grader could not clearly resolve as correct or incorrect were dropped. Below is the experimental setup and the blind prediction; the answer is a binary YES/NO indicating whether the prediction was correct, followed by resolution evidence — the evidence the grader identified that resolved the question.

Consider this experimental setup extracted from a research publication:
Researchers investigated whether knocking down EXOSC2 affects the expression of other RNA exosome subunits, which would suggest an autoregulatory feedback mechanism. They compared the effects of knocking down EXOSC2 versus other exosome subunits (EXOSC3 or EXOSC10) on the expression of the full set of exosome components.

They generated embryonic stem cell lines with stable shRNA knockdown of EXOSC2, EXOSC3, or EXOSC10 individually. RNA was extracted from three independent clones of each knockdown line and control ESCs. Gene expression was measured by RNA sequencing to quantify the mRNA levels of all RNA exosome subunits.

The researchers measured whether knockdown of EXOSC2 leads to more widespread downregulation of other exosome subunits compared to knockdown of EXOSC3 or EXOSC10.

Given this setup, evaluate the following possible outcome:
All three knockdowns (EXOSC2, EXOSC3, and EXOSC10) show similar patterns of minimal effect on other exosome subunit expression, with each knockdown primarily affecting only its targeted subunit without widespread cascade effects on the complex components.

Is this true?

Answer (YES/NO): NO